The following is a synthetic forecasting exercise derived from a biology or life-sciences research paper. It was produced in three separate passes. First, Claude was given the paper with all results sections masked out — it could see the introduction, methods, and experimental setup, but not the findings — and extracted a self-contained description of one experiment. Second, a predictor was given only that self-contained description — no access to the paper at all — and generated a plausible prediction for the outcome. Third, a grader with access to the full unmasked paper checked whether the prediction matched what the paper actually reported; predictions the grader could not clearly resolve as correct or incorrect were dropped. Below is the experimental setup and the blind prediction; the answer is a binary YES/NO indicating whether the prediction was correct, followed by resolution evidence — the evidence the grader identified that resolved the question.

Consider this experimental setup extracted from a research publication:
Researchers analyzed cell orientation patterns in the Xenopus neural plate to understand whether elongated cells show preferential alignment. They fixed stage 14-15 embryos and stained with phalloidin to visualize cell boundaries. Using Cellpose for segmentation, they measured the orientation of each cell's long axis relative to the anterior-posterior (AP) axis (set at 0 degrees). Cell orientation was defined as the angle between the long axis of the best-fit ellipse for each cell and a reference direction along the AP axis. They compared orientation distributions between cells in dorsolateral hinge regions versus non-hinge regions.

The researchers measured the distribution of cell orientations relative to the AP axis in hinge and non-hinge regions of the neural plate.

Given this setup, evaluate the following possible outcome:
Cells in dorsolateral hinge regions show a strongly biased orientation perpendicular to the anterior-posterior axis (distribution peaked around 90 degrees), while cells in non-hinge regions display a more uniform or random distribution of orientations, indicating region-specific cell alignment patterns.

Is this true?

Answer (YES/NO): NO